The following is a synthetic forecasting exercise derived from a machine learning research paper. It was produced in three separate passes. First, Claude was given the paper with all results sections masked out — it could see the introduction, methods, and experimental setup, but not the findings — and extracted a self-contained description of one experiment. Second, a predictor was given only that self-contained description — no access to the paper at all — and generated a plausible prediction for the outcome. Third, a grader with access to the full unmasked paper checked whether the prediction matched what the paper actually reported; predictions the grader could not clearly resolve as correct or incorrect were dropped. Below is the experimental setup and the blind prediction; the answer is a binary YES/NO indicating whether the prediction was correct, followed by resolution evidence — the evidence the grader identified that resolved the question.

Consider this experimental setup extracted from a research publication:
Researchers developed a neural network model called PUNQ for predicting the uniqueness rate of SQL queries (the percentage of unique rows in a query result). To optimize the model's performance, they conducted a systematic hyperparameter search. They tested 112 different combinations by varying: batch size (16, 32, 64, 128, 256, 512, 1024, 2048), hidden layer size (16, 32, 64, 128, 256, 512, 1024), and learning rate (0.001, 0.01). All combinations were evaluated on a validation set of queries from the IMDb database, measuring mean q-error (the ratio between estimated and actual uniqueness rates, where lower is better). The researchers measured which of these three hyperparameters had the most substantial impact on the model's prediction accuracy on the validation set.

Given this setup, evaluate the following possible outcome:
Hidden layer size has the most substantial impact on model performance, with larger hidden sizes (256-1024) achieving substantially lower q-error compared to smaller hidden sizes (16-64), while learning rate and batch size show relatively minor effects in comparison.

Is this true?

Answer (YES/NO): YES